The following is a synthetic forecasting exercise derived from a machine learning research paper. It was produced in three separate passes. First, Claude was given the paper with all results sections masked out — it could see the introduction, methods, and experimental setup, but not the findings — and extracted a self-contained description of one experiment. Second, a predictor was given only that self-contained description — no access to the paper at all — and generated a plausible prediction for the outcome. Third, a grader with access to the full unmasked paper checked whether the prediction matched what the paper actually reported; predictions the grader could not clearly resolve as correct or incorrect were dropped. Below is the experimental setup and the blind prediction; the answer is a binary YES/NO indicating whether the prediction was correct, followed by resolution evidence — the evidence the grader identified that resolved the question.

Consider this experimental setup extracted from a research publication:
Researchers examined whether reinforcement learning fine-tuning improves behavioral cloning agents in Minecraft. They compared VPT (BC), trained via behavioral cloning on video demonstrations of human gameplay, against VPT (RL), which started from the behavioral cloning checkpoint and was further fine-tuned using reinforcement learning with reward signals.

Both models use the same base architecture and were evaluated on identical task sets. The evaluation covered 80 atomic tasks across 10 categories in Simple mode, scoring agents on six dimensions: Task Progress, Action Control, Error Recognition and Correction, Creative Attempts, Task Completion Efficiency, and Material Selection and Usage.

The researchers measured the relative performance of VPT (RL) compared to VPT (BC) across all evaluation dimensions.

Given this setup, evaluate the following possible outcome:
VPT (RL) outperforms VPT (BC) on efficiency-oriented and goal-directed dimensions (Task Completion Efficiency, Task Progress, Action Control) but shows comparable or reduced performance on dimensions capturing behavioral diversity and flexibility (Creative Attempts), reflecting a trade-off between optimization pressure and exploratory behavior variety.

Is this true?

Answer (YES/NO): NO